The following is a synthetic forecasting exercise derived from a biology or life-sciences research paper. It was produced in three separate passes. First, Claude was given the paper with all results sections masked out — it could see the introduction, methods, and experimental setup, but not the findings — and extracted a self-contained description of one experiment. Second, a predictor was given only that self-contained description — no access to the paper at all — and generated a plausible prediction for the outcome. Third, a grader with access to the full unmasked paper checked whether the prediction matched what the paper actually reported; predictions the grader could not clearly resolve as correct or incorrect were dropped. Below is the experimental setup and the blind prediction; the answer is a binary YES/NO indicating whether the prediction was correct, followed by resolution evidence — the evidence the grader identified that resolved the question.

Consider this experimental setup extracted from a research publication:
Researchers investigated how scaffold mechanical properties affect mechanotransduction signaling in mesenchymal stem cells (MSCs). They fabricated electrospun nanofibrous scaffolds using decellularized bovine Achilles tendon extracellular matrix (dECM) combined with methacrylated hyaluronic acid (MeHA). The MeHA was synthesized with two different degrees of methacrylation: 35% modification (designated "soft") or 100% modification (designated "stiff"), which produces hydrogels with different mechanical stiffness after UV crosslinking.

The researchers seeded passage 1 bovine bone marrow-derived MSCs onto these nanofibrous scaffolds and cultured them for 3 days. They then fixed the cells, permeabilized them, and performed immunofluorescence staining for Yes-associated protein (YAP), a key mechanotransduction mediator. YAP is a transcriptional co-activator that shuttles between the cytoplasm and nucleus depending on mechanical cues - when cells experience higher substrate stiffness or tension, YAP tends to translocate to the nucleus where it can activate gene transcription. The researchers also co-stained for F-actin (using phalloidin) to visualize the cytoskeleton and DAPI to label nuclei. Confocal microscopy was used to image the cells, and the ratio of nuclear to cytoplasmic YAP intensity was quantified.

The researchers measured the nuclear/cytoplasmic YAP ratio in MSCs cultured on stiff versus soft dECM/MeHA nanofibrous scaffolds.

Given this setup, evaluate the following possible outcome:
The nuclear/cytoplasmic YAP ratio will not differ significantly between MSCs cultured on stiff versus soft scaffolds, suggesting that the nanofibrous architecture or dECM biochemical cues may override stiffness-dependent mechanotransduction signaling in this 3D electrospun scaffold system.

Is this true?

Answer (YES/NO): NO